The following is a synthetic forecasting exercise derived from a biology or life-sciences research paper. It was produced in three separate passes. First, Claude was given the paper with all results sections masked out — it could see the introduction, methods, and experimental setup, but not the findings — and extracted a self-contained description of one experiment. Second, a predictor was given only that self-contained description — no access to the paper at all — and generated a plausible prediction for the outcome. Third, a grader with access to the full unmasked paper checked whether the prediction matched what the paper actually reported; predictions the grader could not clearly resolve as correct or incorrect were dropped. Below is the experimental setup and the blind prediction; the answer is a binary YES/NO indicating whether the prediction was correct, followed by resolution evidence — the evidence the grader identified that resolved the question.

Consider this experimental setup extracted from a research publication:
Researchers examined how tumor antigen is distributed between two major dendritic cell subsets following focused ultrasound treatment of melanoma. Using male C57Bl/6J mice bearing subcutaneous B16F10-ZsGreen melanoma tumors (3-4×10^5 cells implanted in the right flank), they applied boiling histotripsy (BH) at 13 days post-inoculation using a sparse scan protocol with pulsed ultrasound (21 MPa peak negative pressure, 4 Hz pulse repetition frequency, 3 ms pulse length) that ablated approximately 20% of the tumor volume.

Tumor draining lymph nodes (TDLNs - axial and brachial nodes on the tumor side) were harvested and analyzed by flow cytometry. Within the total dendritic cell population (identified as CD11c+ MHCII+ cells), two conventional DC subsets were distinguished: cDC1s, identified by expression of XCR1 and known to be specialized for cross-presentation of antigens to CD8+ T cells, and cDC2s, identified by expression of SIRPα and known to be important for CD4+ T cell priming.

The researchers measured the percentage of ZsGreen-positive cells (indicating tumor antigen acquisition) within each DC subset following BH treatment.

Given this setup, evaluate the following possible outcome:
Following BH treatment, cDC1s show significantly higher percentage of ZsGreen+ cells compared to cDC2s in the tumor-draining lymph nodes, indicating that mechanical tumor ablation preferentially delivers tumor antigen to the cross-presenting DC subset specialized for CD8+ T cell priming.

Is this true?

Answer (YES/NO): NO